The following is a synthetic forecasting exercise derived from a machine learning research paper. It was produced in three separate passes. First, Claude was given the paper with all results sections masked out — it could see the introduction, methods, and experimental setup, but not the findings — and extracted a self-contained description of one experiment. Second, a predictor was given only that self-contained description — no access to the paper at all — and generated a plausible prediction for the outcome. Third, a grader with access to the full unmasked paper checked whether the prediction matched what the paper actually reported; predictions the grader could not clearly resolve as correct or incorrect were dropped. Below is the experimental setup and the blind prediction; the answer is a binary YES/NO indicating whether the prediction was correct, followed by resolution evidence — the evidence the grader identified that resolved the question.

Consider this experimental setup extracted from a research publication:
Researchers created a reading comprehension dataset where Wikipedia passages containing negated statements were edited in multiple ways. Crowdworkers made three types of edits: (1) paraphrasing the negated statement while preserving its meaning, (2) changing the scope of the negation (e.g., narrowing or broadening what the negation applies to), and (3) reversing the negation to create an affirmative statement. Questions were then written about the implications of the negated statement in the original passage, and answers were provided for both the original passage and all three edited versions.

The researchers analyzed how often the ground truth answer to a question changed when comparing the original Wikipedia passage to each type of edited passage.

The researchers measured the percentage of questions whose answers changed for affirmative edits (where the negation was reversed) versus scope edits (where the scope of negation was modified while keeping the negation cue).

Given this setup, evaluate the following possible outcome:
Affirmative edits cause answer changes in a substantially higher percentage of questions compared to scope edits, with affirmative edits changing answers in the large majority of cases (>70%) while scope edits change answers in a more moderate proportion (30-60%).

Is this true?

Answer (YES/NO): NO